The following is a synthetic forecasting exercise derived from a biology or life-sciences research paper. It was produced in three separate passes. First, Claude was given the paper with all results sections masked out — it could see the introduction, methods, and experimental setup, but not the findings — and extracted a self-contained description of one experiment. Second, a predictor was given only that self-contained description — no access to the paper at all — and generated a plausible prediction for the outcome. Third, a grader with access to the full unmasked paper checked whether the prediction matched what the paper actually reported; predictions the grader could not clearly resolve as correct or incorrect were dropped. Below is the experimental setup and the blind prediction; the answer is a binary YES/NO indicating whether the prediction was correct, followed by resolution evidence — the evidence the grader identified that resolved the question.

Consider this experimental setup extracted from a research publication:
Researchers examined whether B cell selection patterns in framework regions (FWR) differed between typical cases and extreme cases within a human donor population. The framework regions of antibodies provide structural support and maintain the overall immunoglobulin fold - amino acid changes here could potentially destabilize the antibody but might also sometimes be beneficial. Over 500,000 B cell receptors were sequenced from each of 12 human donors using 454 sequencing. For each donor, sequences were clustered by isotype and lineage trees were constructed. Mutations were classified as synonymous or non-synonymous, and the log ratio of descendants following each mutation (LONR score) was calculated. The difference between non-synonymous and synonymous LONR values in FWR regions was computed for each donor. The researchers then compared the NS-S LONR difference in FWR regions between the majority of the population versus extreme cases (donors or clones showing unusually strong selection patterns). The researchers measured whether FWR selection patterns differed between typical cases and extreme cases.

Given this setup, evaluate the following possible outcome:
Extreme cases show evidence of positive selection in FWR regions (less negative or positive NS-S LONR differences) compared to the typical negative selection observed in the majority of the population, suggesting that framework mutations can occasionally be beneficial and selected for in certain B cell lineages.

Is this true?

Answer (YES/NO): YES